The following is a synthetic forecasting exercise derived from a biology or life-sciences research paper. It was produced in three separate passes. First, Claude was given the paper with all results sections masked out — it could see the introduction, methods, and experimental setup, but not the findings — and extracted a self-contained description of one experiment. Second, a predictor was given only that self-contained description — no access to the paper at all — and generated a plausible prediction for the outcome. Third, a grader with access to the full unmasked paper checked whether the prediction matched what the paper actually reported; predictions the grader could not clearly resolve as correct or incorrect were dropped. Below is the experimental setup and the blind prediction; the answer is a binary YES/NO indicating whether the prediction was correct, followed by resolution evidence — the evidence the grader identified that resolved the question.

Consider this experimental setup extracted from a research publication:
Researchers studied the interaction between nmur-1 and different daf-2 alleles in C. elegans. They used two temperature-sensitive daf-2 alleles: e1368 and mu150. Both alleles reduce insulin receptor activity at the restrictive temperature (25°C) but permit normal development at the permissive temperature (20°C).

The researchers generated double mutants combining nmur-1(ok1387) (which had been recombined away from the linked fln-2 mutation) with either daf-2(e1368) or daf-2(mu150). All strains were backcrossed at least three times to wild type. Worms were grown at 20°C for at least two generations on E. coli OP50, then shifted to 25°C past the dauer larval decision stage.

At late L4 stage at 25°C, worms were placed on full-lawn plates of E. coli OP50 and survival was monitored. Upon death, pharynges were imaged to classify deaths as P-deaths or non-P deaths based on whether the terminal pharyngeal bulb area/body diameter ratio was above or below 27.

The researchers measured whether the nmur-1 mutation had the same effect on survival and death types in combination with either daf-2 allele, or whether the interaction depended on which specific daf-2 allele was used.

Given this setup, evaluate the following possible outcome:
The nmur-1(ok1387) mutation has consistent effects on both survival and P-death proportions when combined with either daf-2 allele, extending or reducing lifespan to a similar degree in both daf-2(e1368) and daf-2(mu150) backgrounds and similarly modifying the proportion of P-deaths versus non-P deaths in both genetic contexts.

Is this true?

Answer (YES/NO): YES